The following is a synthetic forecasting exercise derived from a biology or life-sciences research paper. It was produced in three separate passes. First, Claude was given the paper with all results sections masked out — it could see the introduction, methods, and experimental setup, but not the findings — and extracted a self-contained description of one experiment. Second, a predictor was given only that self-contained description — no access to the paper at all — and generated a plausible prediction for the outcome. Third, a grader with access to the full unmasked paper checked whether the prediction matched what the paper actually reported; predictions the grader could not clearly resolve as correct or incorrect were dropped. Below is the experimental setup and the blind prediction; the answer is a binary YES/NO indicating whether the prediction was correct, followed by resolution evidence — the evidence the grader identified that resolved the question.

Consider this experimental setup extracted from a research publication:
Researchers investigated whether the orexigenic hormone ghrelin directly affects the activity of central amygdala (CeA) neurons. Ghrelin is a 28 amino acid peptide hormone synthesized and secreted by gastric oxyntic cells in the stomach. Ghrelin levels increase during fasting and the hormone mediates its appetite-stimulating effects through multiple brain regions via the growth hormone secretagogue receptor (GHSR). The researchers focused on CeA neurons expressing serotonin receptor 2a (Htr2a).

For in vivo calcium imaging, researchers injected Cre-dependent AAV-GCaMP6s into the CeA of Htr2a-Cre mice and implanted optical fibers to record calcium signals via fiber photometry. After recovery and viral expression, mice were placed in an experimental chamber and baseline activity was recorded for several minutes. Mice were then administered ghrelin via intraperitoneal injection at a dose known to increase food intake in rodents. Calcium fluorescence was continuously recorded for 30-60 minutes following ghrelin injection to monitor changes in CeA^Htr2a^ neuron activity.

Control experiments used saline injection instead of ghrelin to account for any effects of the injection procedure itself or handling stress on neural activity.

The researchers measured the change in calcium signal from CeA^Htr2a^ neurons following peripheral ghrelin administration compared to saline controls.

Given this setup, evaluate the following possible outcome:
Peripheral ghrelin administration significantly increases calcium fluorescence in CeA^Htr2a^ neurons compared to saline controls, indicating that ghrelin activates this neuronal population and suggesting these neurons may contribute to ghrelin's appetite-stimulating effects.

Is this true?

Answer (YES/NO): YES